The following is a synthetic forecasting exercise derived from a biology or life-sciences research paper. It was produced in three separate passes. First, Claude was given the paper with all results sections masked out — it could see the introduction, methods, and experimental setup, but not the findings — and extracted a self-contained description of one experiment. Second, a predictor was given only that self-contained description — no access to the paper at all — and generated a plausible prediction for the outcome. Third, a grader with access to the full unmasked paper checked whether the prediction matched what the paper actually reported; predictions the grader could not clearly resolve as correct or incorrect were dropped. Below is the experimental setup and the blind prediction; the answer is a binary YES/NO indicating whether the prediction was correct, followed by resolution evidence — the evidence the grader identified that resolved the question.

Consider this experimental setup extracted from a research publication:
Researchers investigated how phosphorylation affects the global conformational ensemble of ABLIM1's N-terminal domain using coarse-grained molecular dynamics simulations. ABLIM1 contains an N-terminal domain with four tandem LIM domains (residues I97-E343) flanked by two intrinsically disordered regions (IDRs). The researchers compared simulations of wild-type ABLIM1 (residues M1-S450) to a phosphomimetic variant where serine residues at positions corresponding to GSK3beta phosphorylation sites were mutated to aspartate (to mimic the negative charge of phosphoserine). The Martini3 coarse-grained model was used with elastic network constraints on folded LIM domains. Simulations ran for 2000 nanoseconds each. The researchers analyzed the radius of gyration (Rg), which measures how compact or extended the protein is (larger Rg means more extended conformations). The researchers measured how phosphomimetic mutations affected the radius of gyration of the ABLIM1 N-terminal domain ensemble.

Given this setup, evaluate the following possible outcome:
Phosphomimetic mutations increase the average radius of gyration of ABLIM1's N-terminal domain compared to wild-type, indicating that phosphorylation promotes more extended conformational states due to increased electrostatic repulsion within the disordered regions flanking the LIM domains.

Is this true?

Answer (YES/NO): YES